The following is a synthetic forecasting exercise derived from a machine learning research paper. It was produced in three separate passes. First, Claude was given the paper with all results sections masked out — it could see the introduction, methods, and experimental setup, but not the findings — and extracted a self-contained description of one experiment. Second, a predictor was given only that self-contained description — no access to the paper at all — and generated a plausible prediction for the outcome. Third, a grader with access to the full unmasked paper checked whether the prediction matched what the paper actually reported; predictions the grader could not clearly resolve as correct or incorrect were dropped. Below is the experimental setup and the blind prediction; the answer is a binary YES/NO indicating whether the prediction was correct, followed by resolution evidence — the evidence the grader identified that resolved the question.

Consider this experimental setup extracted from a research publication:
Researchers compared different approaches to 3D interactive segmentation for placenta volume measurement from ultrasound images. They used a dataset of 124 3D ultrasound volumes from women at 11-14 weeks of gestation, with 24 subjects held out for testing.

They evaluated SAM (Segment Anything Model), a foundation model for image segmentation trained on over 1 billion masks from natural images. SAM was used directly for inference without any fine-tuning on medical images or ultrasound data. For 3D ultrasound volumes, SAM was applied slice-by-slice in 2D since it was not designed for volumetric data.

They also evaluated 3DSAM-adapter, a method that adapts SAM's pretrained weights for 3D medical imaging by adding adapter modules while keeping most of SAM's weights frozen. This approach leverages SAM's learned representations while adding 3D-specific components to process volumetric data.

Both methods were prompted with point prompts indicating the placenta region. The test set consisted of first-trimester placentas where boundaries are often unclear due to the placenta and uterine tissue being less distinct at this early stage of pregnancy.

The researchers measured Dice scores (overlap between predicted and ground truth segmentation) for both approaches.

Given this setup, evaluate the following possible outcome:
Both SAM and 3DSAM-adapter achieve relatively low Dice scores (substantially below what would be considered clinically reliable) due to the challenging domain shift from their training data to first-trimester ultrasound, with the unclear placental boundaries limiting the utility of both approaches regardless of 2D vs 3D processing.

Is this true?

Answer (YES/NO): YES